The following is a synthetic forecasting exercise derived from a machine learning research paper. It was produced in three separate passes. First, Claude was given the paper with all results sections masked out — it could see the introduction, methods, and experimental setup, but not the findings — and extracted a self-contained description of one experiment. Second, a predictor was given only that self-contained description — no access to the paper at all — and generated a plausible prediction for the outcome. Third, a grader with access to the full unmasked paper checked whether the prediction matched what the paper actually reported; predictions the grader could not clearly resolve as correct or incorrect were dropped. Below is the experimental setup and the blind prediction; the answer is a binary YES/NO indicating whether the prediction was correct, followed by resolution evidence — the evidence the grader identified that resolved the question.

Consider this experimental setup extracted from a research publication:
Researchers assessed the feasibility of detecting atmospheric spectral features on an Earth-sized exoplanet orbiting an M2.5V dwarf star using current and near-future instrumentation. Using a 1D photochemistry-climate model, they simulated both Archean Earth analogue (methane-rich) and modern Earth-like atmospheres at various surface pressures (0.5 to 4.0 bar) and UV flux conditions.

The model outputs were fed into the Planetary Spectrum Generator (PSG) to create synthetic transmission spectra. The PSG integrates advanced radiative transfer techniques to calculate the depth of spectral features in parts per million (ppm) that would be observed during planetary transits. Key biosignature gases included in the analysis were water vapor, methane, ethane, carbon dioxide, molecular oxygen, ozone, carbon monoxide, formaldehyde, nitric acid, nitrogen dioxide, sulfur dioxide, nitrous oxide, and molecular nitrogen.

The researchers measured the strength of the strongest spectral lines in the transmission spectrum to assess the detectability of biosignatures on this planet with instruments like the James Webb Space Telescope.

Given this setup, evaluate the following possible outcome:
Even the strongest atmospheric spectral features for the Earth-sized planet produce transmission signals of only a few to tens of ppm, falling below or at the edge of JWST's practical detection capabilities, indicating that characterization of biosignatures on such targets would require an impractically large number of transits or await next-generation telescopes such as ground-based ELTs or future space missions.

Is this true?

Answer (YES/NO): YES